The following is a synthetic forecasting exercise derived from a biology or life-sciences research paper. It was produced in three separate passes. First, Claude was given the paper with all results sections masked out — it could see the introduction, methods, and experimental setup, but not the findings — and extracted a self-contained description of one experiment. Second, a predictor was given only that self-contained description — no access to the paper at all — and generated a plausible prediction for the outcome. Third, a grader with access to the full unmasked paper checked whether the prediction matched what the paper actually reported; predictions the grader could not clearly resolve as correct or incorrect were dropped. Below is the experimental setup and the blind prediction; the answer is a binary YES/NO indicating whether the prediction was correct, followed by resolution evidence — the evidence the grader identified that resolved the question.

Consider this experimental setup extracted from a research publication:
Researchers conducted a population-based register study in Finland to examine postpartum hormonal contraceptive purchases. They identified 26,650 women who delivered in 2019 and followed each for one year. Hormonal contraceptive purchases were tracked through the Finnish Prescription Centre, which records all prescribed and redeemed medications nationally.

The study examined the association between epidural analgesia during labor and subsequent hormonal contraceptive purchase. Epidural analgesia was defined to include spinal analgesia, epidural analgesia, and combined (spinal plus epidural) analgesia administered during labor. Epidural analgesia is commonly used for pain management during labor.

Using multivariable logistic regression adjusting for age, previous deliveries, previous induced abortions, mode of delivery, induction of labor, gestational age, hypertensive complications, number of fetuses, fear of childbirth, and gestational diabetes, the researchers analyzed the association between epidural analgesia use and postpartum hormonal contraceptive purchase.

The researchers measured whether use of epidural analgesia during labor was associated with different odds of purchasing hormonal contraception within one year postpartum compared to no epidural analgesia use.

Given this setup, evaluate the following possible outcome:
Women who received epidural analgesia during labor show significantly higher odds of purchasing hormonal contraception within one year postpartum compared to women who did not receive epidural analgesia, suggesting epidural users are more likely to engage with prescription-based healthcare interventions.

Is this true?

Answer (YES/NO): YES